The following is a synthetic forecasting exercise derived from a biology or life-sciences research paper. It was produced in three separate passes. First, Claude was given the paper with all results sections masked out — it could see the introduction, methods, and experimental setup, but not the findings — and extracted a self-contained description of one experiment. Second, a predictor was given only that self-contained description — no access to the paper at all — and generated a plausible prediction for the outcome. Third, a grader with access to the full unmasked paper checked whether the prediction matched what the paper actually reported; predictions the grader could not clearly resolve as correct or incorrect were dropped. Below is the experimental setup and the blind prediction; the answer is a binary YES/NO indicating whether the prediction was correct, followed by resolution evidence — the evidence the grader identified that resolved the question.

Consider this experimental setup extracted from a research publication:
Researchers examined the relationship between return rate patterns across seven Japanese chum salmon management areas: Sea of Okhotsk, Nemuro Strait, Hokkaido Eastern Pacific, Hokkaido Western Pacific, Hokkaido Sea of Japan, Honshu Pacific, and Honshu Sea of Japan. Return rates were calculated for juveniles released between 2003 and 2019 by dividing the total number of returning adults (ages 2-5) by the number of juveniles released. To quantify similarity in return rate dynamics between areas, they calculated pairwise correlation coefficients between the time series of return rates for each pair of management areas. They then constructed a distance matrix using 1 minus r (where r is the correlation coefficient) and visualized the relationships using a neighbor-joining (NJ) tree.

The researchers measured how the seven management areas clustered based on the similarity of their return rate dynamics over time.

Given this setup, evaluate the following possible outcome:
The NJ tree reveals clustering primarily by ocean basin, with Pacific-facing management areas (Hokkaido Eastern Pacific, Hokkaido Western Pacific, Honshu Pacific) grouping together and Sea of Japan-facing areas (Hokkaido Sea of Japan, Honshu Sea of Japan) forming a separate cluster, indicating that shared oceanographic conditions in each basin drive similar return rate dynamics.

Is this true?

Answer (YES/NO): NO